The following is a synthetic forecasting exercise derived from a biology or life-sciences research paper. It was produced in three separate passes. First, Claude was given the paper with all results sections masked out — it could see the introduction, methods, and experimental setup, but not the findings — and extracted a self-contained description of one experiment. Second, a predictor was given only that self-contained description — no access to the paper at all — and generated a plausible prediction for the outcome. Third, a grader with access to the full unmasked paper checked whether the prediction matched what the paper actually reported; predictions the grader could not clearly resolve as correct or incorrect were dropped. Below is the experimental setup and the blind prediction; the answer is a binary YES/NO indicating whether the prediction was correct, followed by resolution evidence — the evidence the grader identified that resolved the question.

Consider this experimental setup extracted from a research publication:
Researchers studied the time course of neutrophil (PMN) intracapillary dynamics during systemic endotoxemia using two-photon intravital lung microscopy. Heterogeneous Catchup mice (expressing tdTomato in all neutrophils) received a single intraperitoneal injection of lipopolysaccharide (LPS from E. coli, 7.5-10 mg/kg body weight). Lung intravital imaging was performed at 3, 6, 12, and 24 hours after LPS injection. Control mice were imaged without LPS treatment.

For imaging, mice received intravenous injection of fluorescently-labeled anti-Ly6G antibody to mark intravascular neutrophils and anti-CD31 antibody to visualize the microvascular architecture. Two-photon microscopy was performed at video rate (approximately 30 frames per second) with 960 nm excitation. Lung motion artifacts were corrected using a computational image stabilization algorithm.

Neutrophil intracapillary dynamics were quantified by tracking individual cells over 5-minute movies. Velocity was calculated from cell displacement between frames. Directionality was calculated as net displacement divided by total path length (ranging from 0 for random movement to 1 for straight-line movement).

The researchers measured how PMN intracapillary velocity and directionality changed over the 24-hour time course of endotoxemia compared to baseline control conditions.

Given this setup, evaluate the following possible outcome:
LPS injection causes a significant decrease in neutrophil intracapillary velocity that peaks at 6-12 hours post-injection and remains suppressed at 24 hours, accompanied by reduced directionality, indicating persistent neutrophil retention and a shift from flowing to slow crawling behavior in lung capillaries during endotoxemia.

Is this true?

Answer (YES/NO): NO